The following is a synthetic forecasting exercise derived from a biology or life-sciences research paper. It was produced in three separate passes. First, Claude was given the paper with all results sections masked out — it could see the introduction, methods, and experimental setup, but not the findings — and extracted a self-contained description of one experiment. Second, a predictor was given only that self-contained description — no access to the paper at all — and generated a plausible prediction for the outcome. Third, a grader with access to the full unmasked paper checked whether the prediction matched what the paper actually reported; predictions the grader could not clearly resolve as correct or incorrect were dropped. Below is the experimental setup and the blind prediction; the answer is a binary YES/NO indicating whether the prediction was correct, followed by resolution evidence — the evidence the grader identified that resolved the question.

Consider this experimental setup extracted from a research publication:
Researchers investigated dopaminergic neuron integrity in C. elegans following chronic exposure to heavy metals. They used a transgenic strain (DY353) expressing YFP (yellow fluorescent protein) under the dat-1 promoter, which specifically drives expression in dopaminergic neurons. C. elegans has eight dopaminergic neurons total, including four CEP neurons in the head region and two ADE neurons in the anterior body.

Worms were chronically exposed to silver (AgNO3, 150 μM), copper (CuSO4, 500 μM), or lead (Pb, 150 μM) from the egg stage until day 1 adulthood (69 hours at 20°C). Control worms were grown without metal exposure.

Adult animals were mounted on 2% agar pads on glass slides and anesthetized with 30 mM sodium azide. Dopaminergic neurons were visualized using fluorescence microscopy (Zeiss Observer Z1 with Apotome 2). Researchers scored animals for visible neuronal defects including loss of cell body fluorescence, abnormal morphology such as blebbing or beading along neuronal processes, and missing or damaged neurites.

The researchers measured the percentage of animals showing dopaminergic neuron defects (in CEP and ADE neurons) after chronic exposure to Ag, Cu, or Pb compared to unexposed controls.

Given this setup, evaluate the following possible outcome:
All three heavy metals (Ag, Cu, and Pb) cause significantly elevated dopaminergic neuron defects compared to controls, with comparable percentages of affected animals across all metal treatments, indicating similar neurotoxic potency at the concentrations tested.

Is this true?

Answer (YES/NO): NO